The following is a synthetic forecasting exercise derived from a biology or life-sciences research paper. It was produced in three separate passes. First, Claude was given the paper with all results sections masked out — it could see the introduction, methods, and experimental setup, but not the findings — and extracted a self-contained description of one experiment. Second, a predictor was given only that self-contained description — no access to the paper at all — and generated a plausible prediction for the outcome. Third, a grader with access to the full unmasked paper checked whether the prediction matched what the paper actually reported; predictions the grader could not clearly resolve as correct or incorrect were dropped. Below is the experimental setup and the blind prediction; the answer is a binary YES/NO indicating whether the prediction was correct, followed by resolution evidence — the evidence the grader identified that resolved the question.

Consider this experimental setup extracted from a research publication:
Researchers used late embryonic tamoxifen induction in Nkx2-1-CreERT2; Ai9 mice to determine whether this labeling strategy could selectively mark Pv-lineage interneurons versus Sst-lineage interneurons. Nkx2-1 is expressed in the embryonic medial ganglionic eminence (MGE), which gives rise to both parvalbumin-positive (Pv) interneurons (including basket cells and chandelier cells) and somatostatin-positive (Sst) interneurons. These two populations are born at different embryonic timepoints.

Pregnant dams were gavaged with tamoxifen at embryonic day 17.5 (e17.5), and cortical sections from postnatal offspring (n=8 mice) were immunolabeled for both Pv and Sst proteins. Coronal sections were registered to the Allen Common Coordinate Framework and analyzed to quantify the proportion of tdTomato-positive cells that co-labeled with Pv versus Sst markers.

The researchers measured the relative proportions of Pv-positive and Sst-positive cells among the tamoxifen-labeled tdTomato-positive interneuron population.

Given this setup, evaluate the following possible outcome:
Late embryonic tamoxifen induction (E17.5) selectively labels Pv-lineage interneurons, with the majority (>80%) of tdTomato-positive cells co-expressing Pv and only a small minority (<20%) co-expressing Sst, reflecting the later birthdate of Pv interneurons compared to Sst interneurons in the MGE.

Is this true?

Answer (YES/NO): YES